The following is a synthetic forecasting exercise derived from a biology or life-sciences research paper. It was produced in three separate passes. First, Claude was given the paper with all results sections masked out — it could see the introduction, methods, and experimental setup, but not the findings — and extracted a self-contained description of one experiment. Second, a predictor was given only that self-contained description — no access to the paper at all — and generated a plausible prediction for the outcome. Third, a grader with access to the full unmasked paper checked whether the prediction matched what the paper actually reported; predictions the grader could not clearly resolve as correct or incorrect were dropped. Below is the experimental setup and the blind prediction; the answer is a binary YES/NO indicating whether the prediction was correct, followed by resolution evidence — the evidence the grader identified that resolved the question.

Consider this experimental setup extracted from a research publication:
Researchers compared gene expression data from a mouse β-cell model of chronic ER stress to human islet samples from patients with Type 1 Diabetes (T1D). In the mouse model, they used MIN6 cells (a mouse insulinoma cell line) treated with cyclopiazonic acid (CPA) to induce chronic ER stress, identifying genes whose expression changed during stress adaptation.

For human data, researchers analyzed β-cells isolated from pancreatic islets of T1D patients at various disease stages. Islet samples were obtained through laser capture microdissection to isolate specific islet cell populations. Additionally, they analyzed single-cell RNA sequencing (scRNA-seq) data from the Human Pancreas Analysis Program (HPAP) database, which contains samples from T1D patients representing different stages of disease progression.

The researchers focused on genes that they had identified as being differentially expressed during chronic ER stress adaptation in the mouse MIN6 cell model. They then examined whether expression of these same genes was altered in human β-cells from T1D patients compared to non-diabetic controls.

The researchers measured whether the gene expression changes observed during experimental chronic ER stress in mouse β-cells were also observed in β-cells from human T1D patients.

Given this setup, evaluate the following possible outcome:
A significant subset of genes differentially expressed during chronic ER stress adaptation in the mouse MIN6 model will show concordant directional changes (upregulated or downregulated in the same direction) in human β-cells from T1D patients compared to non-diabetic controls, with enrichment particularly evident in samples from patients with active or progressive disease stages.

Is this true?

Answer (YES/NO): YES